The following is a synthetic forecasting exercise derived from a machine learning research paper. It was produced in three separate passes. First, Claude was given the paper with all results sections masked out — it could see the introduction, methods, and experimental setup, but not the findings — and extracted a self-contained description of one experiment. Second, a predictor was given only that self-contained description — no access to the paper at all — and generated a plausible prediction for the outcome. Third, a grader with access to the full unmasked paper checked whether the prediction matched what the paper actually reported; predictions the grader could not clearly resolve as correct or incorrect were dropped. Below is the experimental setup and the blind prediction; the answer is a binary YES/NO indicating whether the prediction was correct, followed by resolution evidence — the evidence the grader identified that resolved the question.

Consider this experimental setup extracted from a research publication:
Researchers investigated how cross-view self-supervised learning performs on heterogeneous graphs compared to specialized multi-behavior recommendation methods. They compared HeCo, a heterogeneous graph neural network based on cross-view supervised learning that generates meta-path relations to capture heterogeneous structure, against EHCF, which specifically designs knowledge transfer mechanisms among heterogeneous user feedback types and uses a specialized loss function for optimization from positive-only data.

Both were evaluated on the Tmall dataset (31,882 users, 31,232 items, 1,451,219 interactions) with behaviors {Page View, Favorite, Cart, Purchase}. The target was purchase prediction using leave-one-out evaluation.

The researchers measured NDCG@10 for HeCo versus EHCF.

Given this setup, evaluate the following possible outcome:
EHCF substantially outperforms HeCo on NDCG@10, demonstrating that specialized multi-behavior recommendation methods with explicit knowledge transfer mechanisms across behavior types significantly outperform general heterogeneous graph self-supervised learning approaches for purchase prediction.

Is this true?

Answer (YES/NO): YES